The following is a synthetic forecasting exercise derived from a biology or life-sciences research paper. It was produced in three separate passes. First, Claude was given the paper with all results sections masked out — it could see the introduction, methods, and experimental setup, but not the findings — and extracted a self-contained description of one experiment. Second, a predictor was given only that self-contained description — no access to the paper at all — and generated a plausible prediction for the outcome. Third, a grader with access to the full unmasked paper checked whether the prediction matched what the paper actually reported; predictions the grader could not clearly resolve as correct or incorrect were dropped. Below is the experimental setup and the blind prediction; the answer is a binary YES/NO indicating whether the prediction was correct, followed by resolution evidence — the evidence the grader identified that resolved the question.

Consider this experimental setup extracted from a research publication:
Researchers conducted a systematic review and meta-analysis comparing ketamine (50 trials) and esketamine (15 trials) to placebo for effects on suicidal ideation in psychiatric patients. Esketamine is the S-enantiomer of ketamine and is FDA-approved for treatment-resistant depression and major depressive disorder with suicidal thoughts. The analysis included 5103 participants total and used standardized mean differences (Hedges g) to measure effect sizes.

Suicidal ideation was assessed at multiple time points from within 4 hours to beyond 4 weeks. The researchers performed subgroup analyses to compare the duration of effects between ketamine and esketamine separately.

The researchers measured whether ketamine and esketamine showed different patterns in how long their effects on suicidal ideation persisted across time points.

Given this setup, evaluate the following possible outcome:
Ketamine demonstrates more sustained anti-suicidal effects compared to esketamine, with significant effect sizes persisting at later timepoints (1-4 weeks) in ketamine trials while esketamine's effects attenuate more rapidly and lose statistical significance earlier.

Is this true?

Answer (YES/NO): YES